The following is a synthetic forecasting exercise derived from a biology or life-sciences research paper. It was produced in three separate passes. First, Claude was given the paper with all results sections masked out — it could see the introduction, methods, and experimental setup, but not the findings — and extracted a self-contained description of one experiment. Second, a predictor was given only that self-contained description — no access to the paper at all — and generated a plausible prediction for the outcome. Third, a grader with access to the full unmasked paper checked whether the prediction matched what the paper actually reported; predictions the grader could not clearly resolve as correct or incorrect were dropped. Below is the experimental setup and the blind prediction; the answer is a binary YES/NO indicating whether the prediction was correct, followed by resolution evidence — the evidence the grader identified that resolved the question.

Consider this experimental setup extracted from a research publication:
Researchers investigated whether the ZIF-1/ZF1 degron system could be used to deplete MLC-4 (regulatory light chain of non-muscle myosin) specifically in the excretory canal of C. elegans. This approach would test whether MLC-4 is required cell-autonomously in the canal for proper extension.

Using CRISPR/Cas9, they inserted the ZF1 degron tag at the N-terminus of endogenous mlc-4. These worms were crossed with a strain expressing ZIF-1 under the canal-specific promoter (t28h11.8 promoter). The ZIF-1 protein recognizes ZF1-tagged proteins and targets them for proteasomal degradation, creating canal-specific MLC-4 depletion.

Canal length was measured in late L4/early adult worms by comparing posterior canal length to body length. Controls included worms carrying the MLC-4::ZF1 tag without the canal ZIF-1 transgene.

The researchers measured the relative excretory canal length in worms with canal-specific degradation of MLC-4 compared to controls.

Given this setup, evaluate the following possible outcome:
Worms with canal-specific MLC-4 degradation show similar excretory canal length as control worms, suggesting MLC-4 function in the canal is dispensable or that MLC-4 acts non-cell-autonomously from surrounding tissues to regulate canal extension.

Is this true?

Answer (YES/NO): NO